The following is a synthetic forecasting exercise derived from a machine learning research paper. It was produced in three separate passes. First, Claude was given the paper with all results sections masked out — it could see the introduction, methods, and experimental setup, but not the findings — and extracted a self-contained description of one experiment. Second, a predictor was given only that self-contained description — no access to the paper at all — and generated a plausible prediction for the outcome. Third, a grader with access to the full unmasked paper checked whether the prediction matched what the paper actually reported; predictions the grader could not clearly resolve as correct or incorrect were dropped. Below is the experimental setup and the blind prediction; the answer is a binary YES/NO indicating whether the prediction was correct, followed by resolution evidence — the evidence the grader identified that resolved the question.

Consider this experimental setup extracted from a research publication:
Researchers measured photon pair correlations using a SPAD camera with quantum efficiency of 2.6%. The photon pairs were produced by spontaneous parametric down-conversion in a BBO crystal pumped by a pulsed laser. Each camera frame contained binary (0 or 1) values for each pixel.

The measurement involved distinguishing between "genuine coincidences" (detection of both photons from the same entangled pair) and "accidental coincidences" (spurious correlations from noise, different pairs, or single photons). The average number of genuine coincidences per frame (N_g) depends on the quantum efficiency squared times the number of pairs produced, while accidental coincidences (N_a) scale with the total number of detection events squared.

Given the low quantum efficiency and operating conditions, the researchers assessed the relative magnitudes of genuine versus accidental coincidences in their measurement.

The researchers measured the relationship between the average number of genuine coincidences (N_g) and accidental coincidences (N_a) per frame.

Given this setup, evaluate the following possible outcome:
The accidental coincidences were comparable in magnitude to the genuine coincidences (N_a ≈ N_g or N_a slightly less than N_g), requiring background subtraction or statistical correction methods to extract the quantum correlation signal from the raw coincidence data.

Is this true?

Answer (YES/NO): NO